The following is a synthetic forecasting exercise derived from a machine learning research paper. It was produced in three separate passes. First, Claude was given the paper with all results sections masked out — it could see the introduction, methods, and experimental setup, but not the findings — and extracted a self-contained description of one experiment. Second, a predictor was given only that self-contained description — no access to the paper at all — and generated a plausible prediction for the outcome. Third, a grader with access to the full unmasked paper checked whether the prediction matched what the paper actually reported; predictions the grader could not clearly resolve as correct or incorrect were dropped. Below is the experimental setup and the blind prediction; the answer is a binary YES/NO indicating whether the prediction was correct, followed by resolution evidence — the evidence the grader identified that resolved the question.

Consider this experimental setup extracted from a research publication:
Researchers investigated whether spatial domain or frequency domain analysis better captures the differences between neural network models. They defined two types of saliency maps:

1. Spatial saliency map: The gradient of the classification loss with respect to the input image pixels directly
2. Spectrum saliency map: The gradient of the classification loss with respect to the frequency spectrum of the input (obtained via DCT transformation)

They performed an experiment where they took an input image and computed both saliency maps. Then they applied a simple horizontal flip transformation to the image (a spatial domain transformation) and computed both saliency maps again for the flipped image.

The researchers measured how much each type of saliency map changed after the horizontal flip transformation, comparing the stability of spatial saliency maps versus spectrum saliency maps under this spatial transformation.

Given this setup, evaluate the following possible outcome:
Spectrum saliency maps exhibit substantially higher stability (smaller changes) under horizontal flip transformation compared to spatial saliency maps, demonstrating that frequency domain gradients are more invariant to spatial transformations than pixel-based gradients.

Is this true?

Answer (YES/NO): YES